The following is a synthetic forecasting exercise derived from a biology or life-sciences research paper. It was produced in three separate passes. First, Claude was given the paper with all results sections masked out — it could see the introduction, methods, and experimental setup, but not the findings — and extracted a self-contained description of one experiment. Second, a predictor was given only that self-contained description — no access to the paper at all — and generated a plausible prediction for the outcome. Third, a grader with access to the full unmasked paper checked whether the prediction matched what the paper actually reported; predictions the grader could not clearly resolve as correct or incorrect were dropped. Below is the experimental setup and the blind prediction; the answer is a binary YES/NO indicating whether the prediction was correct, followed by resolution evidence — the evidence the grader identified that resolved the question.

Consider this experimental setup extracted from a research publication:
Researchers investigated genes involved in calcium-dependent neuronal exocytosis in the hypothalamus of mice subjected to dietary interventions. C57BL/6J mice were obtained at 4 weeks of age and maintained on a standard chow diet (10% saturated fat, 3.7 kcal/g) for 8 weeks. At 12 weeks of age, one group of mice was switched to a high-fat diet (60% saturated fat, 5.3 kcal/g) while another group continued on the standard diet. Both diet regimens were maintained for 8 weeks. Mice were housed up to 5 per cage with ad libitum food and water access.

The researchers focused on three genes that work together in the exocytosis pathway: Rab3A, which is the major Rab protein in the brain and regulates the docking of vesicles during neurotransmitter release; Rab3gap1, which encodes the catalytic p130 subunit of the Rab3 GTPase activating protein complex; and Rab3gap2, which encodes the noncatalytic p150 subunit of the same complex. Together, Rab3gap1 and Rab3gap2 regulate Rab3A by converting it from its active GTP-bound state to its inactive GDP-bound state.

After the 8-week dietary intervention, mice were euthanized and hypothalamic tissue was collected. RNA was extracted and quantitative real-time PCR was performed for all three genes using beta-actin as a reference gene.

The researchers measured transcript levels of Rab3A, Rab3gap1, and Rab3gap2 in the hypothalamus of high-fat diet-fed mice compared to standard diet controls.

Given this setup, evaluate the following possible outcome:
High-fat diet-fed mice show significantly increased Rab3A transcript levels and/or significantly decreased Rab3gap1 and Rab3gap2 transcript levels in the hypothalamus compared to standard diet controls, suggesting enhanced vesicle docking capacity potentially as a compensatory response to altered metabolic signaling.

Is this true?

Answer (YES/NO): NO